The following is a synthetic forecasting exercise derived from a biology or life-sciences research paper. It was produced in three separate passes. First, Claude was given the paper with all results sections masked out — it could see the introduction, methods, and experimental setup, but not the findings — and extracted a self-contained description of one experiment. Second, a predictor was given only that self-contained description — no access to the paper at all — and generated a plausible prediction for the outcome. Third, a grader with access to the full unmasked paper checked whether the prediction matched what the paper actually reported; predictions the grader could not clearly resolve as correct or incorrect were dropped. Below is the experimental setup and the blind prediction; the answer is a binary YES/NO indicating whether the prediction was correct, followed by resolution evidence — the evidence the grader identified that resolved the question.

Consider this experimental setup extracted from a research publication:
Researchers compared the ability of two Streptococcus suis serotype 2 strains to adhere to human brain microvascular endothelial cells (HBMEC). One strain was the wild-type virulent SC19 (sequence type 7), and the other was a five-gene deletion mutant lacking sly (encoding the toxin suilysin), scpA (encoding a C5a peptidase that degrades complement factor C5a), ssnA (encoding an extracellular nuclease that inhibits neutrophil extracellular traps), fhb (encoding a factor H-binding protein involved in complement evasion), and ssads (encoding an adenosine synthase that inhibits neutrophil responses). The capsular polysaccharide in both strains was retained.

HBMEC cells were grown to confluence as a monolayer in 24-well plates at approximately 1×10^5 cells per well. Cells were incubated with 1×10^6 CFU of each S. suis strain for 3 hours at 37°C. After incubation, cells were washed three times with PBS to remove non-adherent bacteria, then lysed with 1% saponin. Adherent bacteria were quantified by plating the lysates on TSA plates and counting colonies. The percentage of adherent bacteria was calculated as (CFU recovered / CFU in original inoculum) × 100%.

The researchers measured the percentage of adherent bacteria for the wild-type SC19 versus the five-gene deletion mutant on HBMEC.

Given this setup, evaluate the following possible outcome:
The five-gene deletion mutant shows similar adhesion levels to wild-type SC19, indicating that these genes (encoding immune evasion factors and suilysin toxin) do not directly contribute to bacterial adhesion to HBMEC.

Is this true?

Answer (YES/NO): YES